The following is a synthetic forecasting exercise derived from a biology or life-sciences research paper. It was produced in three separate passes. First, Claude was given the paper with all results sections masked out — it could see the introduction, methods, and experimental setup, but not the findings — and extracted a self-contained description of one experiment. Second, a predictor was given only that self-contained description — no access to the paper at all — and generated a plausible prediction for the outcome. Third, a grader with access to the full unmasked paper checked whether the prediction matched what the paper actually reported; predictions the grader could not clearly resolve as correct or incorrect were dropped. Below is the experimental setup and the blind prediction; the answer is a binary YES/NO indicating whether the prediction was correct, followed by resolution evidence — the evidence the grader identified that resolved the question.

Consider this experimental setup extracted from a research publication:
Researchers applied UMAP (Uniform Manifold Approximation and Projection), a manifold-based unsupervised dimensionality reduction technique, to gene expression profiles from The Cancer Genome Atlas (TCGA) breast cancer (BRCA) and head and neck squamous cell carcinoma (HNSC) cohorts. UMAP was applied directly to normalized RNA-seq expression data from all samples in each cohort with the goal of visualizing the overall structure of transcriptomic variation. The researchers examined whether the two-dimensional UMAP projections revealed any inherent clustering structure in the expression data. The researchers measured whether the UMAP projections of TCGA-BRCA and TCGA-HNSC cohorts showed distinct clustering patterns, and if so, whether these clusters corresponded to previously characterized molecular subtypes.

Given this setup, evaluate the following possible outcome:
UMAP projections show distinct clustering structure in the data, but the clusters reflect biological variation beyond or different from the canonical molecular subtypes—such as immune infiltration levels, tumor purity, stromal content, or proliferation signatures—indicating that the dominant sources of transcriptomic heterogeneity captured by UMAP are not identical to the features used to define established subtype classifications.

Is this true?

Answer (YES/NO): NO